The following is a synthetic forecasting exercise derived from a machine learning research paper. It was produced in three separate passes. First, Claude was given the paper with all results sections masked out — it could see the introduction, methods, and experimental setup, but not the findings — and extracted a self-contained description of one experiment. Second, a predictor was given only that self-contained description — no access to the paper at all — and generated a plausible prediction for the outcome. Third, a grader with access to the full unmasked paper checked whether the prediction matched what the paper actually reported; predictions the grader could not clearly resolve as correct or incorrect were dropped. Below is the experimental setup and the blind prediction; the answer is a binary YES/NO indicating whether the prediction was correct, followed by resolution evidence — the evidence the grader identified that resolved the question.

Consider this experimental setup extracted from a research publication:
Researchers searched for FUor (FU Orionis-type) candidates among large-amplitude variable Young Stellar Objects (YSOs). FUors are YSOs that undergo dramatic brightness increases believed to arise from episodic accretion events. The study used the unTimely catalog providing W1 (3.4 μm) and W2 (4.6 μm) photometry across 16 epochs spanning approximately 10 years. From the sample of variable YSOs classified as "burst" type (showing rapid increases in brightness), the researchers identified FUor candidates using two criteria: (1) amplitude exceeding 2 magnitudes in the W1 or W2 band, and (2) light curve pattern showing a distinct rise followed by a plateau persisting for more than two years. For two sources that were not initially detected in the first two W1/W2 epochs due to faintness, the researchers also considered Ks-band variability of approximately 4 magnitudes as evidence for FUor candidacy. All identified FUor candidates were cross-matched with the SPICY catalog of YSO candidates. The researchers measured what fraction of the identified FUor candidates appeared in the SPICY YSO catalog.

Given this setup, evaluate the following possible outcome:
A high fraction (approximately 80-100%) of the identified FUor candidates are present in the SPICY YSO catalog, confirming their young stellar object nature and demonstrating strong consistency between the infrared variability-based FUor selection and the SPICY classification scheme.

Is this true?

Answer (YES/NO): YES